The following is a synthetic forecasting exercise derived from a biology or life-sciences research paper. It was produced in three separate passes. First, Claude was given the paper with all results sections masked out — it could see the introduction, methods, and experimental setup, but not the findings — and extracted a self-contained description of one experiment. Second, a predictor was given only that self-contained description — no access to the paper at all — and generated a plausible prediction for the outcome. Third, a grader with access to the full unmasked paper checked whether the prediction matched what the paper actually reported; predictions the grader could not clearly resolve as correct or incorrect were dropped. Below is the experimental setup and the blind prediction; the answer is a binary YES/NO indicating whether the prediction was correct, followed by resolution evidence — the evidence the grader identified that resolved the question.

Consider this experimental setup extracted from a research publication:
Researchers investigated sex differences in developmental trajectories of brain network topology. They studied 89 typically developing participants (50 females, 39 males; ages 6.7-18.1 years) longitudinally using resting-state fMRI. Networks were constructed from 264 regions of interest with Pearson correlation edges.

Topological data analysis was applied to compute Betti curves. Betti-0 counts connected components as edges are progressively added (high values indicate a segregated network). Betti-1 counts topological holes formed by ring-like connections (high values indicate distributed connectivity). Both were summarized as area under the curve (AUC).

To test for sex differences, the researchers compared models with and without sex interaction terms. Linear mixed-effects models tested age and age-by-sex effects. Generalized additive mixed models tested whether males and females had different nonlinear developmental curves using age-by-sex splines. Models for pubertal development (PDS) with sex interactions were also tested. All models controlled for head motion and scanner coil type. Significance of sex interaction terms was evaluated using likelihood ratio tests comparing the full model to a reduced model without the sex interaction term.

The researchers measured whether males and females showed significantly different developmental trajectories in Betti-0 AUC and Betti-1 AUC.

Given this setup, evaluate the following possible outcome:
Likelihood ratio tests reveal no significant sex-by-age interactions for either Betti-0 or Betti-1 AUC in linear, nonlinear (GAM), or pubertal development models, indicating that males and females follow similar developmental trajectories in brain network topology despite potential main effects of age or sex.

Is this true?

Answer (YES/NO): YES